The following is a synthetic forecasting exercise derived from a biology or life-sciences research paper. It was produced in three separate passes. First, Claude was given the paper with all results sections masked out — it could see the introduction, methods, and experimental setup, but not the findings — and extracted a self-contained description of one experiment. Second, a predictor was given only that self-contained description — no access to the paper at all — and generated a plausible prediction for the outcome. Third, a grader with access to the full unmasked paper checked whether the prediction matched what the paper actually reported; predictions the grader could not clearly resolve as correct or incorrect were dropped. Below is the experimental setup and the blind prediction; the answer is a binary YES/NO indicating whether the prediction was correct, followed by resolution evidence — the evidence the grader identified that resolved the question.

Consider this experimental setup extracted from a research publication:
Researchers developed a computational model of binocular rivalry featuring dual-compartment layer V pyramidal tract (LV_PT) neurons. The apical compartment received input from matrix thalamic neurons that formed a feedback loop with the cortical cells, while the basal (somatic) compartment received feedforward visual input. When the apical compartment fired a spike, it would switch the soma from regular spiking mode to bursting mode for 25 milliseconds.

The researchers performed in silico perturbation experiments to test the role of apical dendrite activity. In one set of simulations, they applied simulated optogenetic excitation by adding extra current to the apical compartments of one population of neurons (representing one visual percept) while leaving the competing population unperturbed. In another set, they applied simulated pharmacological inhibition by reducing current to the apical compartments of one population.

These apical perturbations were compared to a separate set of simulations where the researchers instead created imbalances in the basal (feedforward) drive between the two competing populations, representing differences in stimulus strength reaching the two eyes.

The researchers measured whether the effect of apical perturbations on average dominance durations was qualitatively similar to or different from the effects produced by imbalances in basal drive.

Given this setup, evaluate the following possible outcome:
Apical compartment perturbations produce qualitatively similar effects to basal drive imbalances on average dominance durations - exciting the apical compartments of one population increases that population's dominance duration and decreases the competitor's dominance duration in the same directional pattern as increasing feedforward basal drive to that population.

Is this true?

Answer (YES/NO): YES